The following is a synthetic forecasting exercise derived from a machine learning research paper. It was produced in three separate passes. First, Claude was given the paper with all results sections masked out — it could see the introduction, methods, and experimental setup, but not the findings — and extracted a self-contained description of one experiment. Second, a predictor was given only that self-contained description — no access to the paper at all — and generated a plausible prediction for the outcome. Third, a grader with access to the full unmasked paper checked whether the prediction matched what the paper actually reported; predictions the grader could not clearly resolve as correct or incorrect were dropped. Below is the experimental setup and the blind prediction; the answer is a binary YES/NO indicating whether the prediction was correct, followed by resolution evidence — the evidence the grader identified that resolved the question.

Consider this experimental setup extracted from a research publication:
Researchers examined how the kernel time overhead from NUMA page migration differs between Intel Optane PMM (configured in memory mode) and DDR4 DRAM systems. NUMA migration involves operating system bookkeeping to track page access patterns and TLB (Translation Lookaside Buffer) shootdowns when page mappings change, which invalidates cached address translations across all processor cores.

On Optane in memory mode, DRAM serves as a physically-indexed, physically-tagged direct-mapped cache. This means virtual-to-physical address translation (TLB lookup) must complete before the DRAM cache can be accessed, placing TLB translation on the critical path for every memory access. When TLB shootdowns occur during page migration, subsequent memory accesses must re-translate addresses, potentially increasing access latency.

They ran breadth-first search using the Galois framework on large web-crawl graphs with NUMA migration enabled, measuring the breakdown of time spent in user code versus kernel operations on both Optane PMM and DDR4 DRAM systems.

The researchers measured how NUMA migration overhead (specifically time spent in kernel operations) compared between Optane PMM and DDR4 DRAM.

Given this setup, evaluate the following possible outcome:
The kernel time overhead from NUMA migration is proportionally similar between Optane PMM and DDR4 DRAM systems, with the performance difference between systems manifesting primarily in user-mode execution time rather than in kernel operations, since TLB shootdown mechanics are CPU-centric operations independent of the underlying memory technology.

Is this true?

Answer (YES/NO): NO